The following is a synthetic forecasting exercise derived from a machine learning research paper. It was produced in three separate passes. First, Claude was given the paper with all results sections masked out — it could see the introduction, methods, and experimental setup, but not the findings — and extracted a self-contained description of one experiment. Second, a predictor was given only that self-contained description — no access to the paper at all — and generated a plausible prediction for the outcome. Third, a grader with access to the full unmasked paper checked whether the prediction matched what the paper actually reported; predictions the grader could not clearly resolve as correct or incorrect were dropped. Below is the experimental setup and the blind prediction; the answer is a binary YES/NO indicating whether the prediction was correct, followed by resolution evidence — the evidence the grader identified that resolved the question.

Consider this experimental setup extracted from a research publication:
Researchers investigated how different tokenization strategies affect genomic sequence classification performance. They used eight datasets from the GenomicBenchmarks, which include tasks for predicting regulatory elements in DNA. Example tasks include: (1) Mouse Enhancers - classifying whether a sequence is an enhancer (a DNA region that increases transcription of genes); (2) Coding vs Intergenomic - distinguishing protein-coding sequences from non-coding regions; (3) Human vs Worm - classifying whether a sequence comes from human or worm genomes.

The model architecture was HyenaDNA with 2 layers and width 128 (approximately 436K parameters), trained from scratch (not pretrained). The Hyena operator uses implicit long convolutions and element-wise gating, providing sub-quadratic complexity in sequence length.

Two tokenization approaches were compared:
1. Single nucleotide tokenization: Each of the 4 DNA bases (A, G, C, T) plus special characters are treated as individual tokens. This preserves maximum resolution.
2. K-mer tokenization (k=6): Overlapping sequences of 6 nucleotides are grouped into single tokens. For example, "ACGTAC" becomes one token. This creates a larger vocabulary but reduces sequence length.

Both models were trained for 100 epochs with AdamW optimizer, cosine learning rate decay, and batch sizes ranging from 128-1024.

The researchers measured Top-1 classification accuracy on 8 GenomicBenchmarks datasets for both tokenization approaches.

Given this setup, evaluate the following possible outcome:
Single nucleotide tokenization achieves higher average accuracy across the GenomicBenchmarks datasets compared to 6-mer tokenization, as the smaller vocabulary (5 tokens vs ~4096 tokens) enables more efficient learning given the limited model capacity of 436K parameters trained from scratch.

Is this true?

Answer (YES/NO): YES